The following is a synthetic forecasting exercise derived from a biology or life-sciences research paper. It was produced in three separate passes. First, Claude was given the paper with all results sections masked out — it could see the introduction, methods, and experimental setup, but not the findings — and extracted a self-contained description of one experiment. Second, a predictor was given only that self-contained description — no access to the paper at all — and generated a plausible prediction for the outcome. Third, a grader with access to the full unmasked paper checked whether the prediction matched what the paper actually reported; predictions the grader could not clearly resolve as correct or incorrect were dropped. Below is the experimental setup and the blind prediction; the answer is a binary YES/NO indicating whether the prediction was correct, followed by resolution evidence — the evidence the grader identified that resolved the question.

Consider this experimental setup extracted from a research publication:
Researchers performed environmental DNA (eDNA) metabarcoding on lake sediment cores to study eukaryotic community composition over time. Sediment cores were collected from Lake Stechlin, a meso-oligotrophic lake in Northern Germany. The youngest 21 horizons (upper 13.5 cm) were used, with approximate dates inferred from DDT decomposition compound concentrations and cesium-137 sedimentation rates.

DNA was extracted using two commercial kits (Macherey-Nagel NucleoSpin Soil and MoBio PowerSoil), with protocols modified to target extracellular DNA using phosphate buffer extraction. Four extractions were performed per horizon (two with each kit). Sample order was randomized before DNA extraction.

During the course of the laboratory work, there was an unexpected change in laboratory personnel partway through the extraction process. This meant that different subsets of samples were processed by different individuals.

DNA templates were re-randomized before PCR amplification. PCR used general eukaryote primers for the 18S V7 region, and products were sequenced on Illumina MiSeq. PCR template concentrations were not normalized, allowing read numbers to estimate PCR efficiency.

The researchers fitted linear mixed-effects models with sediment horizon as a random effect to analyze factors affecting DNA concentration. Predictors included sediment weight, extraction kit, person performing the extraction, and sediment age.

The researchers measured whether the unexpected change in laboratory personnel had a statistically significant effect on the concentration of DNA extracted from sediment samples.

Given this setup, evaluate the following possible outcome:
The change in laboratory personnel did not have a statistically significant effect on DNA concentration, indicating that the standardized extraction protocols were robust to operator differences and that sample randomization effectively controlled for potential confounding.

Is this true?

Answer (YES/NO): NO